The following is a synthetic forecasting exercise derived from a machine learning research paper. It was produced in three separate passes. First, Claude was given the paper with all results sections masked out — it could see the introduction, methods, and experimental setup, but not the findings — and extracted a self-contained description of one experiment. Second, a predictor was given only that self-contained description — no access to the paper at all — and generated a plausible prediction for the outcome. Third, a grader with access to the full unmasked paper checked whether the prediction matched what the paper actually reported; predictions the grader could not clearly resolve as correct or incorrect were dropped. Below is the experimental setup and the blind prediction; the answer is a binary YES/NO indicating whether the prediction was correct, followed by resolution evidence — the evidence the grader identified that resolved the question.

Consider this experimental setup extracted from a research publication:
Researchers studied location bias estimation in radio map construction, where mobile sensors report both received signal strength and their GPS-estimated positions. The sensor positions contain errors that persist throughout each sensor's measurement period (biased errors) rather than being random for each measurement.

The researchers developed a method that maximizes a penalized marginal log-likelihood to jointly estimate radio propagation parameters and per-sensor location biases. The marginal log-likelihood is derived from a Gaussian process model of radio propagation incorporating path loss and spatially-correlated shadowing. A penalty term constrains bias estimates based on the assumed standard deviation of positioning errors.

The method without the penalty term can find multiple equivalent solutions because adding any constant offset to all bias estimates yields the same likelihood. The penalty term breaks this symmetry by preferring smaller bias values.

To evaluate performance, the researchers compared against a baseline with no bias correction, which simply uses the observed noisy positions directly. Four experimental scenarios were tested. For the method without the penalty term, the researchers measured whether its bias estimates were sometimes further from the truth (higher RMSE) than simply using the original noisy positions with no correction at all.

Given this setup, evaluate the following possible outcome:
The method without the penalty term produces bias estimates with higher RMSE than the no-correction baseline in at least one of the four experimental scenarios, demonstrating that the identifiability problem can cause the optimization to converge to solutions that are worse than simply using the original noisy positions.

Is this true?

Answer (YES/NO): YES